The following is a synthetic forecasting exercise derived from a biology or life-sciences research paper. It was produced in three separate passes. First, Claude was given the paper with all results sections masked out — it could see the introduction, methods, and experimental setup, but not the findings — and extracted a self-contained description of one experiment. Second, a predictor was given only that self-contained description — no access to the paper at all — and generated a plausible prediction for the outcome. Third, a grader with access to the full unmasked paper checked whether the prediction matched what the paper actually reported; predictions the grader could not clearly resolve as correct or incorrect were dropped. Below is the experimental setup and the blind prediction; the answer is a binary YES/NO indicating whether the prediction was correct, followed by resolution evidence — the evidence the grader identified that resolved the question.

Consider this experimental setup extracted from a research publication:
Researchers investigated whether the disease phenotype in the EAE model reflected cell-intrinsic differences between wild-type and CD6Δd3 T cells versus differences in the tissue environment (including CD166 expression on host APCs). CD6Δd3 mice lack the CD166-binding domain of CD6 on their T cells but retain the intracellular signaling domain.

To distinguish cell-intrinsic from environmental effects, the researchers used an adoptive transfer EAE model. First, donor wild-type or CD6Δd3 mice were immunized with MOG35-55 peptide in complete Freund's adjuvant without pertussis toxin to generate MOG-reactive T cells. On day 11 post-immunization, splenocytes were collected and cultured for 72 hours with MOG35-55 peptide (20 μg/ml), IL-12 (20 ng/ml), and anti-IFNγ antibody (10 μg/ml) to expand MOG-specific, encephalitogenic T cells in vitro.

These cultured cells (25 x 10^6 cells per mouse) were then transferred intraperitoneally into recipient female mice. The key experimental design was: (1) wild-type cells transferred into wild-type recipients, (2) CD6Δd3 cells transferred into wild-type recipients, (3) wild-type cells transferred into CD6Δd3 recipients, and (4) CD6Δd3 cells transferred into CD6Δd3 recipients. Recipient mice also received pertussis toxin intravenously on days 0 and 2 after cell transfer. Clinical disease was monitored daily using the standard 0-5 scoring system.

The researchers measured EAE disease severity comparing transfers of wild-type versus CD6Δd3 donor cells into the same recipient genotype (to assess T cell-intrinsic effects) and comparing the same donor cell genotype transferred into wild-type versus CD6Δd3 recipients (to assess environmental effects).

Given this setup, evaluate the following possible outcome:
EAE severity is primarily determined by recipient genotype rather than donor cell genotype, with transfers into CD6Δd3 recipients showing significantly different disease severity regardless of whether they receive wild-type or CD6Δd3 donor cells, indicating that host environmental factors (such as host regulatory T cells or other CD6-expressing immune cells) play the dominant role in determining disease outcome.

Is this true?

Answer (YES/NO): NO